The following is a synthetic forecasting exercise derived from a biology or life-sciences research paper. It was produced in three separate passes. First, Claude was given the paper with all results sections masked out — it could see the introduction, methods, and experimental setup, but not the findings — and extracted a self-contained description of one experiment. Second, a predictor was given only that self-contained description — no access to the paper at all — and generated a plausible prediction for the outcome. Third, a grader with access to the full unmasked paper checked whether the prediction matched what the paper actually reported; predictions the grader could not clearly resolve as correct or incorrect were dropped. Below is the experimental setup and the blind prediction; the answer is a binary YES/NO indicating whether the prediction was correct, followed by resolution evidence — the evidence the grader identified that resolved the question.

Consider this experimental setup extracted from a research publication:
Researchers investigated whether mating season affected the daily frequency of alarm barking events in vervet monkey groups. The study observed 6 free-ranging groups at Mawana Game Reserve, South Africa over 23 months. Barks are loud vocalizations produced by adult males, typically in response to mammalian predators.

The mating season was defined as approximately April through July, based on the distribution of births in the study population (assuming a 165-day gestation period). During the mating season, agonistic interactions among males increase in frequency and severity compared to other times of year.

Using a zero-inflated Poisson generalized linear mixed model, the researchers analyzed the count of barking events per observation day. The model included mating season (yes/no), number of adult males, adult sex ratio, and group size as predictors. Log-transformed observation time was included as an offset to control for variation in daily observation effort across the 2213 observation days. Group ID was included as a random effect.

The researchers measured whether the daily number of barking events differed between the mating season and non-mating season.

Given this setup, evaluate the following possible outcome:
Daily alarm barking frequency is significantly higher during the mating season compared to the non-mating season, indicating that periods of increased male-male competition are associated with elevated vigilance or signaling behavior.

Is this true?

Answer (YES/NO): YES